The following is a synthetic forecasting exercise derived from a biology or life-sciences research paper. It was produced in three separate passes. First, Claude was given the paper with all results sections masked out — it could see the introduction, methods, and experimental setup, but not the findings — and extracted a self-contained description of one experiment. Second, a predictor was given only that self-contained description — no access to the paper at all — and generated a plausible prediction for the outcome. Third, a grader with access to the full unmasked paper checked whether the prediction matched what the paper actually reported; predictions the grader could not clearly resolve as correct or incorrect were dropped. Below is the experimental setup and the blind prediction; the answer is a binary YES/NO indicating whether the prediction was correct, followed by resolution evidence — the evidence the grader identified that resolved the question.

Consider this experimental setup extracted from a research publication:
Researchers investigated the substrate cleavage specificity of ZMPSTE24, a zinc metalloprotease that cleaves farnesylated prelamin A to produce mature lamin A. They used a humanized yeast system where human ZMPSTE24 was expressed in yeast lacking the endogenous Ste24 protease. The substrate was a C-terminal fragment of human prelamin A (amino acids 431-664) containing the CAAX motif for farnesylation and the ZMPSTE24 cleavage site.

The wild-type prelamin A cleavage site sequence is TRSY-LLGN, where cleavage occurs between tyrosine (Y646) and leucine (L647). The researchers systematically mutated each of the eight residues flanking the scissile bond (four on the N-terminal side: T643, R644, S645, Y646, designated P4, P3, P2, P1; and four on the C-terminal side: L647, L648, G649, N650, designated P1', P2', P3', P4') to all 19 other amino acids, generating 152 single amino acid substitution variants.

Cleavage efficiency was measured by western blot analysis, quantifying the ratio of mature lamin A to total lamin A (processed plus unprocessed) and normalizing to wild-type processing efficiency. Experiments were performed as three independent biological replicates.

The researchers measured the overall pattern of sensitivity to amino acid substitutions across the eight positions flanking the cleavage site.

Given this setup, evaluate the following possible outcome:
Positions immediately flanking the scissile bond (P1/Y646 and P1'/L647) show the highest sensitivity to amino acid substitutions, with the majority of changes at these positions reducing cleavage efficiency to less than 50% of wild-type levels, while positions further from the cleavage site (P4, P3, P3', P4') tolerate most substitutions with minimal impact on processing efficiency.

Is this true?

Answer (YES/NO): NO